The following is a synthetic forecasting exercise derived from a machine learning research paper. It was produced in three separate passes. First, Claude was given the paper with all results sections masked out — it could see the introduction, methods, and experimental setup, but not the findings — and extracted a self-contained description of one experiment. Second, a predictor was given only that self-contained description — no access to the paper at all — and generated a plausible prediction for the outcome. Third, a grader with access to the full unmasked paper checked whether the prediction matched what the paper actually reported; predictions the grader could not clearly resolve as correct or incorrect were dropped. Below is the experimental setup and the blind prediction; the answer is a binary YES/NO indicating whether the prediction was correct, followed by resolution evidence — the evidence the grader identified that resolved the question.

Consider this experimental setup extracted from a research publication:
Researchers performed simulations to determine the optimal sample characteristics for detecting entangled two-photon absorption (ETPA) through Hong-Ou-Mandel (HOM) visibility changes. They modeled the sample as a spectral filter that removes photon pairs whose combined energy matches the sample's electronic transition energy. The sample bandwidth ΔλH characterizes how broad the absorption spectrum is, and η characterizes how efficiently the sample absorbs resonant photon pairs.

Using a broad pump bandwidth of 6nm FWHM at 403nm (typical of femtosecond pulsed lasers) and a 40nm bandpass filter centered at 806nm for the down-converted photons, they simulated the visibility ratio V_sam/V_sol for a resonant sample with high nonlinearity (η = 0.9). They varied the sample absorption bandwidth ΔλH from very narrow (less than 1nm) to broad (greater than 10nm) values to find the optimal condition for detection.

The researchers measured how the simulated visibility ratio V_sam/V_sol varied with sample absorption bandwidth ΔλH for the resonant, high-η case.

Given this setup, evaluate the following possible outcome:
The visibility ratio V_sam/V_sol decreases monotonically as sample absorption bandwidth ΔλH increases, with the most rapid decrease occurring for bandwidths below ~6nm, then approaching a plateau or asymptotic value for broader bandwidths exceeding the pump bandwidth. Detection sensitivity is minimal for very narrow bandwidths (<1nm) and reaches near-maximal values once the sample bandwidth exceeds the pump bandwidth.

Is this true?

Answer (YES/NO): NO